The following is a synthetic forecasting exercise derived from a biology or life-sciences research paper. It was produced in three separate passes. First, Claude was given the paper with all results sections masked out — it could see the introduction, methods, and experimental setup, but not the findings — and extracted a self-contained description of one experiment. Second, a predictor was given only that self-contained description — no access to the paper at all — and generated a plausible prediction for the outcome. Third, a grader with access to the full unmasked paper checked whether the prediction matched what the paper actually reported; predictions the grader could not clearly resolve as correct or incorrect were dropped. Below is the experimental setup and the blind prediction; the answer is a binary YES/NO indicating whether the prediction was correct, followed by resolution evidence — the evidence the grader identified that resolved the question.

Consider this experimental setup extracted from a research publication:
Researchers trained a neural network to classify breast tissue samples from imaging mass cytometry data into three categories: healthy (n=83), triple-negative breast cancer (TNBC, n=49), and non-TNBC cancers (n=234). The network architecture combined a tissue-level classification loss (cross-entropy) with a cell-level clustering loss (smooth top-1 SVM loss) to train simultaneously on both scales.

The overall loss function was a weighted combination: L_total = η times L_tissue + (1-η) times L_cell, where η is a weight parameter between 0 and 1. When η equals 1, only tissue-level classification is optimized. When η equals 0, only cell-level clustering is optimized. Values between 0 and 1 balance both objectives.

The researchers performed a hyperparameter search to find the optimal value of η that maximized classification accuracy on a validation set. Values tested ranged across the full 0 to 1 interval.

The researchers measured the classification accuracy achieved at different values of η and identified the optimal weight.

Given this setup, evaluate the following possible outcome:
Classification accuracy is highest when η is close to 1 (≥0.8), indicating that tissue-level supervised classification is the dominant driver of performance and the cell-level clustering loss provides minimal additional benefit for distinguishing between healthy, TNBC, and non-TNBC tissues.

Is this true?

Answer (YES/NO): YES